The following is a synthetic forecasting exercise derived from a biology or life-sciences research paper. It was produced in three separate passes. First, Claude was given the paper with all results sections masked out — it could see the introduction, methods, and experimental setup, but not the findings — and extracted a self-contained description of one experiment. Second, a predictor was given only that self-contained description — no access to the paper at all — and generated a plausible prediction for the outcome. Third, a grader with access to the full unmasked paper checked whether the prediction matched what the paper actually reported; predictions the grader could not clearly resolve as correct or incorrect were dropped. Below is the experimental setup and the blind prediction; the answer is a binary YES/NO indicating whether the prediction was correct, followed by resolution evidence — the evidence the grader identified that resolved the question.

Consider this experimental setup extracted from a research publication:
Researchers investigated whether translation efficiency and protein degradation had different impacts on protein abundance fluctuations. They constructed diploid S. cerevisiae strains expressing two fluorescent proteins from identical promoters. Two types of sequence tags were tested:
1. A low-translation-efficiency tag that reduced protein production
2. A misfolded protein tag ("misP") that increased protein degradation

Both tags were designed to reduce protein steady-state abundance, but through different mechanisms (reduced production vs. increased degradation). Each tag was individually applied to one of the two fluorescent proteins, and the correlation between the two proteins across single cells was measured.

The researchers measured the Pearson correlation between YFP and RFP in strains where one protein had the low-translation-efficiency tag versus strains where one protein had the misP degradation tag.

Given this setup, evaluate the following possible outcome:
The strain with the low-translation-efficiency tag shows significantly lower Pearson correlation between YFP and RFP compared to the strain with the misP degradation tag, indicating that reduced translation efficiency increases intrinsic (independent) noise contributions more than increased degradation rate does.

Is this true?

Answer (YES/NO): NO